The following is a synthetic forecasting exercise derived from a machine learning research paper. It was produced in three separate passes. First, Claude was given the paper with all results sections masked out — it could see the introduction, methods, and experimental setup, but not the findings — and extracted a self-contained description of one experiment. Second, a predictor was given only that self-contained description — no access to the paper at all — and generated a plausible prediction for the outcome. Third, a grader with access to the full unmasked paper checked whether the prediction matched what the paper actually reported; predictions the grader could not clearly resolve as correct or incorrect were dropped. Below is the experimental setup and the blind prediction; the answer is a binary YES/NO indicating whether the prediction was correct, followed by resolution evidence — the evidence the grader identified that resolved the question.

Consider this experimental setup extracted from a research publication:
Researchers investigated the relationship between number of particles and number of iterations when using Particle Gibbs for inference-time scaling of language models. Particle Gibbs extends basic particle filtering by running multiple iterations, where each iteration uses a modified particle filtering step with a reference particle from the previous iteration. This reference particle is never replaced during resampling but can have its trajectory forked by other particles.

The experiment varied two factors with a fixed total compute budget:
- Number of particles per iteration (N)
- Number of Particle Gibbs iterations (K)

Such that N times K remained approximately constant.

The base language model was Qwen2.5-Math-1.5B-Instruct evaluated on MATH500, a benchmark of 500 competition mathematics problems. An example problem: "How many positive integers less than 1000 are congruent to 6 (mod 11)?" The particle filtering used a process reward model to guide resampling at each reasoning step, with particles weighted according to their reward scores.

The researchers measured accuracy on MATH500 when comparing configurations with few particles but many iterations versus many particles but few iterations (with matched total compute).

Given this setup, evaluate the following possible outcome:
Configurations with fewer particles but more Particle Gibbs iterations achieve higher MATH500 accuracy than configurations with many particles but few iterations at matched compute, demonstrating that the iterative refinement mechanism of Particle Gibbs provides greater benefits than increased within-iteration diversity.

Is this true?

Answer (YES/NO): NO